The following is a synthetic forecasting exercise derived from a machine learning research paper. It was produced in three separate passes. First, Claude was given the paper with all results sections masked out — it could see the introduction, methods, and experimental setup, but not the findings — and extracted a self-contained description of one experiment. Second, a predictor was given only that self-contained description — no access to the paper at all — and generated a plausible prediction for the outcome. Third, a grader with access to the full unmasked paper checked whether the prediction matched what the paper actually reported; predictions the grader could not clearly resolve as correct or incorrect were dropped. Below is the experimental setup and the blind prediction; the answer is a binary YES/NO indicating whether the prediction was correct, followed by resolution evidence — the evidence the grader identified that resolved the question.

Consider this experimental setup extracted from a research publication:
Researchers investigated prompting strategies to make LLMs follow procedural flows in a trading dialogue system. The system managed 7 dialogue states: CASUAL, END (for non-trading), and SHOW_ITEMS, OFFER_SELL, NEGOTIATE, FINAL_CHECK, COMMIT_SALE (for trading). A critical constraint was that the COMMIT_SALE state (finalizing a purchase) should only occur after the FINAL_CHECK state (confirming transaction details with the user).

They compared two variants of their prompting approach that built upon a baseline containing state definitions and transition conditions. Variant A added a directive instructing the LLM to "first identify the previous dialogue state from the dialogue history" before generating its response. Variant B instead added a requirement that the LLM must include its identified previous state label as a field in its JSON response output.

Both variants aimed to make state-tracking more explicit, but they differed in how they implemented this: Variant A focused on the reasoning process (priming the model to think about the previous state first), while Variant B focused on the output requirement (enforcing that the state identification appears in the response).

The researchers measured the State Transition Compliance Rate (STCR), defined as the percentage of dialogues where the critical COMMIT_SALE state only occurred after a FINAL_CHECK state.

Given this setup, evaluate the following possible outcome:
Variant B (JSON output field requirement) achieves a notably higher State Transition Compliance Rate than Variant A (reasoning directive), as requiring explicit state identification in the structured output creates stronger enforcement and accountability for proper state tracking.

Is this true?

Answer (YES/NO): YES